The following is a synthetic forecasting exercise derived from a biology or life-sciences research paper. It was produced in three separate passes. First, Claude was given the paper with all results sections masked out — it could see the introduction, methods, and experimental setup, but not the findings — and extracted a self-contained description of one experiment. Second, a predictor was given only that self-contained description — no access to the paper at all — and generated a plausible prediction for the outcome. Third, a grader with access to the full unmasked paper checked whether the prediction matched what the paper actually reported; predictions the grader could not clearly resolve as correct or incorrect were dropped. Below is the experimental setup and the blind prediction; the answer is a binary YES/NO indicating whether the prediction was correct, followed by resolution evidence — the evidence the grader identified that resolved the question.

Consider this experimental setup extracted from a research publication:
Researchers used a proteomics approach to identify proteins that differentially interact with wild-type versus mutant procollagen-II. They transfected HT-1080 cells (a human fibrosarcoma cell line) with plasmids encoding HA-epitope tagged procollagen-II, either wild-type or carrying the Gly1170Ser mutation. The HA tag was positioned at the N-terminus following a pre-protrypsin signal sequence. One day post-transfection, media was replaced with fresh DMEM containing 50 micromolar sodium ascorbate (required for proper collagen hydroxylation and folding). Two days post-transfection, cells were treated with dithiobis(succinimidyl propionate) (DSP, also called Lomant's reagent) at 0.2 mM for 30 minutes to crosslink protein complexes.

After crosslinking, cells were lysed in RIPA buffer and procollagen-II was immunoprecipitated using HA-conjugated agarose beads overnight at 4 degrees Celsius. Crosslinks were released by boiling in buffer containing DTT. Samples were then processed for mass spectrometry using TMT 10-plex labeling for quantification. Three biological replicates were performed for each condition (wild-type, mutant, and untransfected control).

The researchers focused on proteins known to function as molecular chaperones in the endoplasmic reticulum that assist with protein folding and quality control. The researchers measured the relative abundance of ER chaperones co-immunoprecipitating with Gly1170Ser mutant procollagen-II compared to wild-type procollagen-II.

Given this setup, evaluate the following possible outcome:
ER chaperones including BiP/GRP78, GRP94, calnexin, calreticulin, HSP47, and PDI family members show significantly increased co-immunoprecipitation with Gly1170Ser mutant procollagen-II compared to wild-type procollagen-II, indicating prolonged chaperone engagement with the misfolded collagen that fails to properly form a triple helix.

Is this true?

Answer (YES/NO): NO